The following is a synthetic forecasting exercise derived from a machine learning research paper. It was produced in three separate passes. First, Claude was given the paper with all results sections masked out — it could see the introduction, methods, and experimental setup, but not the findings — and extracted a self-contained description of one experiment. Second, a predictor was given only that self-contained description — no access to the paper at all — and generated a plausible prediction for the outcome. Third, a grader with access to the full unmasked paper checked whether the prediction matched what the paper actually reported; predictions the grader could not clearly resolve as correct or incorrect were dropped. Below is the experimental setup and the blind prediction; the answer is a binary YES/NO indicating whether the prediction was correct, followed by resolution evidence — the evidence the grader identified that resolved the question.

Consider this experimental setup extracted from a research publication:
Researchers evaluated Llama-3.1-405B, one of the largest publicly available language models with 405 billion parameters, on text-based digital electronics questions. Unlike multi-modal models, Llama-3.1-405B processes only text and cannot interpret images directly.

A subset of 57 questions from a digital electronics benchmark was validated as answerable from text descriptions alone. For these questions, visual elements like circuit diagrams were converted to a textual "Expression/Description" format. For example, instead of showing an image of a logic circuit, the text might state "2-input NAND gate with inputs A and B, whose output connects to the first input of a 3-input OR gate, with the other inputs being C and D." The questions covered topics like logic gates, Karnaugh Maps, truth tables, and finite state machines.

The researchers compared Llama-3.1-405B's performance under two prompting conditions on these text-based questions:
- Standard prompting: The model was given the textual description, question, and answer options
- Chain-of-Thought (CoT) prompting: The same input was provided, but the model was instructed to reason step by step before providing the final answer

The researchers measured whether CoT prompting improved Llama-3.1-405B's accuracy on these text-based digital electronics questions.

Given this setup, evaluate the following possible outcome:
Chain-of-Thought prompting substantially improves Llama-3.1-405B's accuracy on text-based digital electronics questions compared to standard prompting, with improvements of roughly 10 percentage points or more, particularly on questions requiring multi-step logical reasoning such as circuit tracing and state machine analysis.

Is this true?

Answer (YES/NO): NO